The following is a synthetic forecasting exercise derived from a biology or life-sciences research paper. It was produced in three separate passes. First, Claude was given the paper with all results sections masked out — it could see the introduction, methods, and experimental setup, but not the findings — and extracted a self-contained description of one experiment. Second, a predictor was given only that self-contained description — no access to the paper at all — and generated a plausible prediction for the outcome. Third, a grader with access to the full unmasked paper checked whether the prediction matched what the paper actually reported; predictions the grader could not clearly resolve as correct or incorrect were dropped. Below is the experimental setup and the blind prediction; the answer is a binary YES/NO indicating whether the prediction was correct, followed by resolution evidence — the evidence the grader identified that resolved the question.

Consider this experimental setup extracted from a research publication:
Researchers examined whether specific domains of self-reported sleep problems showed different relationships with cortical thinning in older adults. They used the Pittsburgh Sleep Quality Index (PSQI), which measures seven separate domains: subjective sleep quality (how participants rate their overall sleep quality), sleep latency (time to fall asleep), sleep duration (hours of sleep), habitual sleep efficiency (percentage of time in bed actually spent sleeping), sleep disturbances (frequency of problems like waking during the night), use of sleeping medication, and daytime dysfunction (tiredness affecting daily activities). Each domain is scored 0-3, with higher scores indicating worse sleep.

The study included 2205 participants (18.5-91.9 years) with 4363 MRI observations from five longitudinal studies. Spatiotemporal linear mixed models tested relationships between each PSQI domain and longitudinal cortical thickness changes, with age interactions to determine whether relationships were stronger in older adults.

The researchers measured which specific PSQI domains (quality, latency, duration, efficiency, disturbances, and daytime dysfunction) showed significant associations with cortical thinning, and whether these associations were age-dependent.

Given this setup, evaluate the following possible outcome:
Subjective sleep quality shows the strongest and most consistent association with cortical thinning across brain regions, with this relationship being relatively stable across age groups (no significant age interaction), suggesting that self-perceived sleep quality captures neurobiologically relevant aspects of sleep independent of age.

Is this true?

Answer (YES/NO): NO